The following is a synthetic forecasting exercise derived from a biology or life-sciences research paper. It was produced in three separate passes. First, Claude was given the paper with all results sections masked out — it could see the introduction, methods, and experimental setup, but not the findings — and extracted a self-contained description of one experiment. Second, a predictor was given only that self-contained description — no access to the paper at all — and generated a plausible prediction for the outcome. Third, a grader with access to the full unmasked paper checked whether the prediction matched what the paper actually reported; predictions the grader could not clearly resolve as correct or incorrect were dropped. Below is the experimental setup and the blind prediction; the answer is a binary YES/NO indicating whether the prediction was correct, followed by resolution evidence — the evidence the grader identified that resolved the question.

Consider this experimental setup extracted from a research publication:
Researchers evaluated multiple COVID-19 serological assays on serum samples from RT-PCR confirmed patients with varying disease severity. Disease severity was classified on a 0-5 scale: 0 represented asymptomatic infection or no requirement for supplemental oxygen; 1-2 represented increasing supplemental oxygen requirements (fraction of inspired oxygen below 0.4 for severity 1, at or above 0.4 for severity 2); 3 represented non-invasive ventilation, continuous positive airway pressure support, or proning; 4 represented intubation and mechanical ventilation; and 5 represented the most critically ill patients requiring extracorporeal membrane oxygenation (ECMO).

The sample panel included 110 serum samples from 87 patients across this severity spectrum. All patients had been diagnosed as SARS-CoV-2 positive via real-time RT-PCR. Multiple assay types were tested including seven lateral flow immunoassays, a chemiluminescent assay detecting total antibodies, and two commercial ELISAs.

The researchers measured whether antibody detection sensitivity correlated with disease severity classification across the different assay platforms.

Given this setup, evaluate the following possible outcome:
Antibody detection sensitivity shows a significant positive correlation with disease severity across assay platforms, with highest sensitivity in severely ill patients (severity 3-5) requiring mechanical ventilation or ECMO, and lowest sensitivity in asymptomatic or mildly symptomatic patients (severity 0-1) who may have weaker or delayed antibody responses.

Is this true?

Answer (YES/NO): YES